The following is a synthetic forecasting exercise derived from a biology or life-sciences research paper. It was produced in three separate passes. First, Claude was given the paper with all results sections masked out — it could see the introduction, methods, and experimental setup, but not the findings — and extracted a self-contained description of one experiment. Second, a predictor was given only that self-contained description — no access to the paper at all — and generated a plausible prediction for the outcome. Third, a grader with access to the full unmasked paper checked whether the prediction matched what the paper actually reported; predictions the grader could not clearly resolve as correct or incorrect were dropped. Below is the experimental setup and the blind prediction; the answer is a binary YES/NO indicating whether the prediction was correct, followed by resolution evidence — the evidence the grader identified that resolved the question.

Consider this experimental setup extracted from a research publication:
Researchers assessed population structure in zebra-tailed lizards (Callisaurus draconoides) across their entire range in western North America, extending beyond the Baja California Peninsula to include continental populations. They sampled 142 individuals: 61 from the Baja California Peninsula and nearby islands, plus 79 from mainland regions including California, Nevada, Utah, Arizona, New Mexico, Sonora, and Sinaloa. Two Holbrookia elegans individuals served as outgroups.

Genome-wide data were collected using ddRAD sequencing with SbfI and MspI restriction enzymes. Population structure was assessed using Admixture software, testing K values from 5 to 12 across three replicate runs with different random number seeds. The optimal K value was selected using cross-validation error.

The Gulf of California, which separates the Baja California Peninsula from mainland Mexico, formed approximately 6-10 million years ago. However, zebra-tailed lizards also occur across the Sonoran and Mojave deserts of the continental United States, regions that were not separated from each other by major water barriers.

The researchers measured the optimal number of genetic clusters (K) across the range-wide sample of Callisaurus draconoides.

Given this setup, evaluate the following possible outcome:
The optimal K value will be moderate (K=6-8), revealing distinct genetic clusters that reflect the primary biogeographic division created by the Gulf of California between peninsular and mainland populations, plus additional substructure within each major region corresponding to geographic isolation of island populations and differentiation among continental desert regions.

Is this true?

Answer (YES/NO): NO